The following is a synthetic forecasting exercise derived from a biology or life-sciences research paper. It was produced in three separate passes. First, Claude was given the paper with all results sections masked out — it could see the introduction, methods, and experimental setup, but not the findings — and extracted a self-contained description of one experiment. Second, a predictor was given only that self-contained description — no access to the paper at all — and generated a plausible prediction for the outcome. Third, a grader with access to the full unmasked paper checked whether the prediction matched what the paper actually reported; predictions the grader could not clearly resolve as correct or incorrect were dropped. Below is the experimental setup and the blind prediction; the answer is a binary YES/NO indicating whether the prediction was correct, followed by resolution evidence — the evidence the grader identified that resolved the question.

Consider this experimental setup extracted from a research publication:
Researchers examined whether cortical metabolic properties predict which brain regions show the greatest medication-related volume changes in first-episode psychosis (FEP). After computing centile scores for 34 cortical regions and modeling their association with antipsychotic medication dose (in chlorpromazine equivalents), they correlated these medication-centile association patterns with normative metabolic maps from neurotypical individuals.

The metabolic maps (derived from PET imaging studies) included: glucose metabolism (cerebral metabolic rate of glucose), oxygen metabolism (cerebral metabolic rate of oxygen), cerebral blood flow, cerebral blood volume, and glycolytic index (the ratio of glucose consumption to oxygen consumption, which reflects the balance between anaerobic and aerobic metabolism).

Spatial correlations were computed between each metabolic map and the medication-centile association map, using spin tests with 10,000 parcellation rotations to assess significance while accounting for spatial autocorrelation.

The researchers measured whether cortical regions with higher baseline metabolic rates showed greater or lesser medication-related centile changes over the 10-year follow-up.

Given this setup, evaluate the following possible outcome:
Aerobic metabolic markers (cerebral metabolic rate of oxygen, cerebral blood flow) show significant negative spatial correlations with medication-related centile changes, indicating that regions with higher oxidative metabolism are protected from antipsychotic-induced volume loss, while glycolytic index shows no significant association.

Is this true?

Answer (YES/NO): NO